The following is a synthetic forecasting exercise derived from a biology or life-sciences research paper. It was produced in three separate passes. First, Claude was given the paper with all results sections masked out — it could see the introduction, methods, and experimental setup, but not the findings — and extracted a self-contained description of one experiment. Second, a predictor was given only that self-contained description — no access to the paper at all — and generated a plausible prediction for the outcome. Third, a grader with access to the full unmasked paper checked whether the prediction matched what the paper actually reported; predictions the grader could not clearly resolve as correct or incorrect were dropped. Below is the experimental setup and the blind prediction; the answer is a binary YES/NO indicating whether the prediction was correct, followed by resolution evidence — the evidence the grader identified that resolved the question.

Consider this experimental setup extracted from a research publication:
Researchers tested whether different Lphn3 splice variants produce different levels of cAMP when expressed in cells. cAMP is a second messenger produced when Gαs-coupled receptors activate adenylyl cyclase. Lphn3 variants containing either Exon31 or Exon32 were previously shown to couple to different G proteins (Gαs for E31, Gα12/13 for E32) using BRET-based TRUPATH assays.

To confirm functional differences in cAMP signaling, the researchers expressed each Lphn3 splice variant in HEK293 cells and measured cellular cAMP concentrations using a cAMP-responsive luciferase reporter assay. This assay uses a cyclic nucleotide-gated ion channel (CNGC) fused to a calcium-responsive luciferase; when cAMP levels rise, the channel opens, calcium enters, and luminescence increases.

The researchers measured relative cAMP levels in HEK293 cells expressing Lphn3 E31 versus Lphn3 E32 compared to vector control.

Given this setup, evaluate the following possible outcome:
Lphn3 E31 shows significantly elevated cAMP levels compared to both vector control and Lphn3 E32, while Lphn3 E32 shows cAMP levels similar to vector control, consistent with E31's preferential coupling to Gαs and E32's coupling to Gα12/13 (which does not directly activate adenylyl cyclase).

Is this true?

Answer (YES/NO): YES